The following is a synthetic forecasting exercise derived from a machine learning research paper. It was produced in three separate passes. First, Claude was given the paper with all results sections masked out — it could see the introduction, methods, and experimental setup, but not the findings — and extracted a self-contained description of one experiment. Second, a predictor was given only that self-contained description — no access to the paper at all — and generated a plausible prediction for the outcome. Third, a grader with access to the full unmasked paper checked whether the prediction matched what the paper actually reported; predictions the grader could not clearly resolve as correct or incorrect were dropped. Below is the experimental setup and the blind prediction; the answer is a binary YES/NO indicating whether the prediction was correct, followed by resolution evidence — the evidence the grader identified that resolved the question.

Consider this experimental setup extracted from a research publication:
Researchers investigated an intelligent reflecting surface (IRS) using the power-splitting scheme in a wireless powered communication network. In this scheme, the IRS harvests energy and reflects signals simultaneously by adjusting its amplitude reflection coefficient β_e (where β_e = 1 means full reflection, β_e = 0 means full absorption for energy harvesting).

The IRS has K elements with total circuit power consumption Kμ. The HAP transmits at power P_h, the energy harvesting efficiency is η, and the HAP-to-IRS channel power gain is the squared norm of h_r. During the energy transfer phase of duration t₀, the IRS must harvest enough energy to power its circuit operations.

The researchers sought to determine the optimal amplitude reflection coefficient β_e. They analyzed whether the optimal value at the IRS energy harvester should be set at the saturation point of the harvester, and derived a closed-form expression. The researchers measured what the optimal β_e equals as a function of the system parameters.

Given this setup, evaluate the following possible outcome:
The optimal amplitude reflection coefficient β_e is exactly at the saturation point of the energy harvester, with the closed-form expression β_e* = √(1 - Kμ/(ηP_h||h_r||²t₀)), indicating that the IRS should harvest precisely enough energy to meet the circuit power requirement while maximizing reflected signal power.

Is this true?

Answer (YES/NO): NO